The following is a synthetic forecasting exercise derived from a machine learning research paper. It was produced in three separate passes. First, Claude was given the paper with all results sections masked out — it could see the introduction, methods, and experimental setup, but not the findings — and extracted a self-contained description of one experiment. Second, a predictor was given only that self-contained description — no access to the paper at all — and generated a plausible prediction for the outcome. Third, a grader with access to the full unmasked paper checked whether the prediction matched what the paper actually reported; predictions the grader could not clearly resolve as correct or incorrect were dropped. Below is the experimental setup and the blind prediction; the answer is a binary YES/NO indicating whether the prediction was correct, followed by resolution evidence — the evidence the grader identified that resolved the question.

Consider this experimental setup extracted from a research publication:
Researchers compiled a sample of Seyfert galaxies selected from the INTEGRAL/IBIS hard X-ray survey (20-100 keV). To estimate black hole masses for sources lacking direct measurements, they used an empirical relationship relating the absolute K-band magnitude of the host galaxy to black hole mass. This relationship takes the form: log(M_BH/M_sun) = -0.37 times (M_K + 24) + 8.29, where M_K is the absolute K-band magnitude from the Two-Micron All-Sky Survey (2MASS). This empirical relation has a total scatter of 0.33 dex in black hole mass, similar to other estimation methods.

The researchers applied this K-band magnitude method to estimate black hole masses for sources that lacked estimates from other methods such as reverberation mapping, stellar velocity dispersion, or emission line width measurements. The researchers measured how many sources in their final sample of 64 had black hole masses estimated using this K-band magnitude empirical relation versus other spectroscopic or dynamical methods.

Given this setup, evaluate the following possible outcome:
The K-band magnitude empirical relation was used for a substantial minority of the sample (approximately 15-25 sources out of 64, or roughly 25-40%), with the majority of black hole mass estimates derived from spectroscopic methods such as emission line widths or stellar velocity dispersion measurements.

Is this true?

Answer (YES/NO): NO